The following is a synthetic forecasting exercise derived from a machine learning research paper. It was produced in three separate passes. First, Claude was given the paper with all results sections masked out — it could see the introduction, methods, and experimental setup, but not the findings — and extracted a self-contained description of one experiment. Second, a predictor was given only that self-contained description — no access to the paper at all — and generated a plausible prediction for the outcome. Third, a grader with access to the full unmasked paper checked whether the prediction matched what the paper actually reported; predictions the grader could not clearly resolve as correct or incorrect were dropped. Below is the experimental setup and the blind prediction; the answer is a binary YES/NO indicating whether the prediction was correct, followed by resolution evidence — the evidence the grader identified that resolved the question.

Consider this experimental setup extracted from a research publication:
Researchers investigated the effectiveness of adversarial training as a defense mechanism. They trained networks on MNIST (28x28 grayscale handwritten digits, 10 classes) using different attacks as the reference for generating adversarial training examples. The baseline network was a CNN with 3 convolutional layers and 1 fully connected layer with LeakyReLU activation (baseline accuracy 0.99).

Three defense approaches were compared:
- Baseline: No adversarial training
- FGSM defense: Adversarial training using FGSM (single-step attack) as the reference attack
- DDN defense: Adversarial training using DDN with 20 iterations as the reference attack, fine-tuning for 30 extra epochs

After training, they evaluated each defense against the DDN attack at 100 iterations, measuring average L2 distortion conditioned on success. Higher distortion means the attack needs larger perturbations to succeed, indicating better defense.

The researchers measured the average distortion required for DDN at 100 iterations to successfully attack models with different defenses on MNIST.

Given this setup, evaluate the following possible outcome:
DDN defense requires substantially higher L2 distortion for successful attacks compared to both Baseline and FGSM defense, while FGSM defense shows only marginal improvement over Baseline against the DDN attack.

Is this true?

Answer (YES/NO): YES